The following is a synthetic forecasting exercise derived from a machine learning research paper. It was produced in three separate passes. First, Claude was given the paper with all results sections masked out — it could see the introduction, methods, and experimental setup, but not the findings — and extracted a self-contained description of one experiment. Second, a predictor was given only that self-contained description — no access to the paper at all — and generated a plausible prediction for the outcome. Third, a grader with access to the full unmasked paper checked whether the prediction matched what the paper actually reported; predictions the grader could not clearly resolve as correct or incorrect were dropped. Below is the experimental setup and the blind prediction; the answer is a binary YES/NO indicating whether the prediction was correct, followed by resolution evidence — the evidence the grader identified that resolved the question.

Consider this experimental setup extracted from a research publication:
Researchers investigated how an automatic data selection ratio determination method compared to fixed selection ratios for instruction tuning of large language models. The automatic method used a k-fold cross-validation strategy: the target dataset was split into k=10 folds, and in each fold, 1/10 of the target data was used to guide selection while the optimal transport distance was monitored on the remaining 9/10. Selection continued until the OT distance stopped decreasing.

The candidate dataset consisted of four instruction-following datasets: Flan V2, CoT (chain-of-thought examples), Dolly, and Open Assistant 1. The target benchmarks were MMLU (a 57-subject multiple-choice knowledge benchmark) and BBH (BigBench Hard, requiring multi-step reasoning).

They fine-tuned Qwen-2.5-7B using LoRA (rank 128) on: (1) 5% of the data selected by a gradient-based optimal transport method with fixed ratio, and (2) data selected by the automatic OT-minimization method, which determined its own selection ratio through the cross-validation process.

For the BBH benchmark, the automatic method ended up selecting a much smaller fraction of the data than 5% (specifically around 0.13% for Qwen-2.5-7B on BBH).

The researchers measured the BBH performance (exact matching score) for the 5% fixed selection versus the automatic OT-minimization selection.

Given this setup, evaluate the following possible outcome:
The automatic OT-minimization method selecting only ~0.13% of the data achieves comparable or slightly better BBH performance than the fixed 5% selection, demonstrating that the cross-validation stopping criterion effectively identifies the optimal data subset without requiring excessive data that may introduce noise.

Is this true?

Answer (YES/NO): YES